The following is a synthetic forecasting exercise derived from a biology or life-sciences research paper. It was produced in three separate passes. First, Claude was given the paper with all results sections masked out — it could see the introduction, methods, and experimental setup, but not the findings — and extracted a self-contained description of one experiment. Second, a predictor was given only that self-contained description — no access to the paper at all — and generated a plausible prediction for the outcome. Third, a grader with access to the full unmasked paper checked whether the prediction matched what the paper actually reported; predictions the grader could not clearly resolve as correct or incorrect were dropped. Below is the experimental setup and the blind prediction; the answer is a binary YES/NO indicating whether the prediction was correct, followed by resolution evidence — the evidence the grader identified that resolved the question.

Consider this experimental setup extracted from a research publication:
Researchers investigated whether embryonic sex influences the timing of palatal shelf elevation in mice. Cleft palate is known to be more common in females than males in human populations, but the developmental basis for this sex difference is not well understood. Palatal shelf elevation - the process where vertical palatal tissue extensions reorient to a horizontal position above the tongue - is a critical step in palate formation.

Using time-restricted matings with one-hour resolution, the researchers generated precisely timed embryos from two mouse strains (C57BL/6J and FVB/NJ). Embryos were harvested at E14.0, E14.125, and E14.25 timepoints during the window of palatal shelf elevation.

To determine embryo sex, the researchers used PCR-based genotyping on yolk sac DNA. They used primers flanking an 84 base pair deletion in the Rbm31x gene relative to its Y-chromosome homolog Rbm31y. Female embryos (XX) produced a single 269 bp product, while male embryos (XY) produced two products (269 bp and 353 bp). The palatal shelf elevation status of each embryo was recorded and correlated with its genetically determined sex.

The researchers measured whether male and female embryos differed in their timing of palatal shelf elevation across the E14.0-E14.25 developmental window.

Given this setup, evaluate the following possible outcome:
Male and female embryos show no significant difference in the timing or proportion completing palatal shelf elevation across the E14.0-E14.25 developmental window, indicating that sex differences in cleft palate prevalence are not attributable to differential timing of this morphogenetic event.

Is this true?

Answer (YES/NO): NO